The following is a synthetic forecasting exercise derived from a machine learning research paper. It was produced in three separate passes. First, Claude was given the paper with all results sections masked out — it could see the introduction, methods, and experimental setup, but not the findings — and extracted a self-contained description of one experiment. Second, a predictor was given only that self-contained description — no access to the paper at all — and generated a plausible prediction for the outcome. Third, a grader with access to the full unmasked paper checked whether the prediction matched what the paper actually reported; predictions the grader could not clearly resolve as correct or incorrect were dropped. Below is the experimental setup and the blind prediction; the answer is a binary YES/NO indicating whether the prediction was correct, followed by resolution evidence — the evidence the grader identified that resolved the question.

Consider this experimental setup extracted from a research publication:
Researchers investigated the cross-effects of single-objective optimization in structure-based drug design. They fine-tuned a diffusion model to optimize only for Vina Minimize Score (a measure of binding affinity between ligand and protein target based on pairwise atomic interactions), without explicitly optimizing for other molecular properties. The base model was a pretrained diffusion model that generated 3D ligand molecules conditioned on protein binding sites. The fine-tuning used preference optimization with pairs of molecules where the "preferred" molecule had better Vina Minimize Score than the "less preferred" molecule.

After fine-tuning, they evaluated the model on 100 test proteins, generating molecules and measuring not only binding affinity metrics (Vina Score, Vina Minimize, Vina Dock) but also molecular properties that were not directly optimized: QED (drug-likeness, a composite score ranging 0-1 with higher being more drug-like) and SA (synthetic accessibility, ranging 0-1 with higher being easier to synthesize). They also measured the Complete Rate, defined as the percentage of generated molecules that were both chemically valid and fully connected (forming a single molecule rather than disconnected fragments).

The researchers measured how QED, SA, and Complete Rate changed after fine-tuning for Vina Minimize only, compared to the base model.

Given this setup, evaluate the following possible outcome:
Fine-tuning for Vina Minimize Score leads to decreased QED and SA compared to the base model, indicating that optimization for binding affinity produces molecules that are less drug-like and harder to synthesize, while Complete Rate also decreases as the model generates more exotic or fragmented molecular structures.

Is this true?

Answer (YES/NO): NO